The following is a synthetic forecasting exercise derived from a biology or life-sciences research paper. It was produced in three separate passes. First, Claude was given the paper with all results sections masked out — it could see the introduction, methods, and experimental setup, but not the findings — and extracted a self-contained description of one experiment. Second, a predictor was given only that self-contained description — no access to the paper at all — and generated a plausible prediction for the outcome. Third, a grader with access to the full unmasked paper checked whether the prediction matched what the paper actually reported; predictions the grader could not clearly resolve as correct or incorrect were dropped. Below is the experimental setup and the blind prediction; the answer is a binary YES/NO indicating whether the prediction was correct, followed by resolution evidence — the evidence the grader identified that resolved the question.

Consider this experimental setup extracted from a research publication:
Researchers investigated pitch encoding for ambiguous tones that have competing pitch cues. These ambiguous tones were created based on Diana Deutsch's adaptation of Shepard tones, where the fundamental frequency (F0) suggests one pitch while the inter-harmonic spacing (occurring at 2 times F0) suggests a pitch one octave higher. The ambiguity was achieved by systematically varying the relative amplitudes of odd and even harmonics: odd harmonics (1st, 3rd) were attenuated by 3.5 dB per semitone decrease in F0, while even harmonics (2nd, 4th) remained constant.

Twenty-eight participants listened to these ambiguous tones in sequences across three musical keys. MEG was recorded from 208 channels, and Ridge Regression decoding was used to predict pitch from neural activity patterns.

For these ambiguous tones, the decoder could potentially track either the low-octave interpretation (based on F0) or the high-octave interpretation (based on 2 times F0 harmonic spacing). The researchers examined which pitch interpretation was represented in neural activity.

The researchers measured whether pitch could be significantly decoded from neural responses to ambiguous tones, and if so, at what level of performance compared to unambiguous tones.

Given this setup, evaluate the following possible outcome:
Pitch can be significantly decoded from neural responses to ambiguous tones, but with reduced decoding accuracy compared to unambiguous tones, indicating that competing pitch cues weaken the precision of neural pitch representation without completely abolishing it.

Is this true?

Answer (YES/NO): YES